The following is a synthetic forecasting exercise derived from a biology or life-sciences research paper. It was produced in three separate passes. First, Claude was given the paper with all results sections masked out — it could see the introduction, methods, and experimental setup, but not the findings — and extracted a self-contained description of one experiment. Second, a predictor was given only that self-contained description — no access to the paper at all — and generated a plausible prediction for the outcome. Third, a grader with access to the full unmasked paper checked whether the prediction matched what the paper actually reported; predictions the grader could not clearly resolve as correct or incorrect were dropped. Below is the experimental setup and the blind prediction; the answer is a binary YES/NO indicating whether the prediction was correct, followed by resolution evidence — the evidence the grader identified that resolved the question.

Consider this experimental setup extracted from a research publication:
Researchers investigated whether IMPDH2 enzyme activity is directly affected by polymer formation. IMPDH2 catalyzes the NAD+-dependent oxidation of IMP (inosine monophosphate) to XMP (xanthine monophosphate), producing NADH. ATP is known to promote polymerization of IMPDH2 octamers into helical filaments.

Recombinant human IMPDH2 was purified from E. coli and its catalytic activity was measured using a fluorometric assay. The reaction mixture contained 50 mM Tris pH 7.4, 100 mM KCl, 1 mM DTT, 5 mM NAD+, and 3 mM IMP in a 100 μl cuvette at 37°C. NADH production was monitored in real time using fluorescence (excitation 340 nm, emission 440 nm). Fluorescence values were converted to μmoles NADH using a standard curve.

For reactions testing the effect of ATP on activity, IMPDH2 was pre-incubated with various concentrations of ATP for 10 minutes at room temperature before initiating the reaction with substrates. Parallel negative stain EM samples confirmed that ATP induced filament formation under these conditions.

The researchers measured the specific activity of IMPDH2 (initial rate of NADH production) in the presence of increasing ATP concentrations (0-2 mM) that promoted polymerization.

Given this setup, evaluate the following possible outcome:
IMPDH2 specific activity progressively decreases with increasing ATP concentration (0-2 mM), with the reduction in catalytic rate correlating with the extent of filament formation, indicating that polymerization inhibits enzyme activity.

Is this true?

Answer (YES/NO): NO